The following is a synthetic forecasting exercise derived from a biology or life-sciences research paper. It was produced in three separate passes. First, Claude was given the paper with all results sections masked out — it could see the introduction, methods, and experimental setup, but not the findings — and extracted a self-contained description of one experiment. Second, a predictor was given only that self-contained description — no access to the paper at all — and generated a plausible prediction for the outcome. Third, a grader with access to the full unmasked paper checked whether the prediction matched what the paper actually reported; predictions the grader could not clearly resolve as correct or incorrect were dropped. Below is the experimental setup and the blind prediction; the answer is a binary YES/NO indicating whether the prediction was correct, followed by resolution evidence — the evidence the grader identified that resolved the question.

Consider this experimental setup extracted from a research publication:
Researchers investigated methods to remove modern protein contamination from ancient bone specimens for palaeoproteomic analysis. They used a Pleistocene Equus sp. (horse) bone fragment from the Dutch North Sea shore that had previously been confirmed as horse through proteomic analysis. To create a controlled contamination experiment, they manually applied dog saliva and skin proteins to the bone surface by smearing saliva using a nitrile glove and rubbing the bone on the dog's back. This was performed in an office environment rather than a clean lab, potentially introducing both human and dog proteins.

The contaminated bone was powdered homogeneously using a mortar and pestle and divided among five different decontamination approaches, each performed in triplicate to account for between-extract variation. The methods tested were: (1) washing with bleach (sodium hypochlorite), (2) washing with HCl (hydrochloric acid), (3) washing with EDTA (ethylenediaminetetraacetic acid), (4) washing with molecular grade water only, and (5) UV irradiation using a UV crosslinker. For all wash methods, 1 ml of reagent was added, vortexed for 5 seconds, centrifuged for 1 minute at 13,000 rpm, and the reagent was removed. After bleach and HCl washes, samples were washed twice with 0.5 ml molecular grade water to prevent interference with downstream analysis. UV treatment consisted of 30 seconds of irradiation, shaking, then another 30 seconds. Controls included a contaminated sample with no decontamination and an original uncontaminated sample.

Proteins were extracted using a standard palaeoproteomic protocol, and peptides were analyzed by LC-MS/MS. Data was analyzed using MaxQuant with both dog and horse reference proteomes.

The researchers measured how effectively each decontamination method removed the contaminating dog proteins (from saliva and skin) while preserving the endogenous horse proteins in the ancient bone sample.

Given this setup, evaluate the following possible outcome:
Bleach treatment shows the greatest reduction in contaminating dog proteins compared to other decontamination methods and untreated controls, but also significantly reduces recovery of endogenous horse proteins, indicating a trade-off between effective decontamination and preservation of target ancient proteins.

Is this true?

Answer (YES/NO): NO